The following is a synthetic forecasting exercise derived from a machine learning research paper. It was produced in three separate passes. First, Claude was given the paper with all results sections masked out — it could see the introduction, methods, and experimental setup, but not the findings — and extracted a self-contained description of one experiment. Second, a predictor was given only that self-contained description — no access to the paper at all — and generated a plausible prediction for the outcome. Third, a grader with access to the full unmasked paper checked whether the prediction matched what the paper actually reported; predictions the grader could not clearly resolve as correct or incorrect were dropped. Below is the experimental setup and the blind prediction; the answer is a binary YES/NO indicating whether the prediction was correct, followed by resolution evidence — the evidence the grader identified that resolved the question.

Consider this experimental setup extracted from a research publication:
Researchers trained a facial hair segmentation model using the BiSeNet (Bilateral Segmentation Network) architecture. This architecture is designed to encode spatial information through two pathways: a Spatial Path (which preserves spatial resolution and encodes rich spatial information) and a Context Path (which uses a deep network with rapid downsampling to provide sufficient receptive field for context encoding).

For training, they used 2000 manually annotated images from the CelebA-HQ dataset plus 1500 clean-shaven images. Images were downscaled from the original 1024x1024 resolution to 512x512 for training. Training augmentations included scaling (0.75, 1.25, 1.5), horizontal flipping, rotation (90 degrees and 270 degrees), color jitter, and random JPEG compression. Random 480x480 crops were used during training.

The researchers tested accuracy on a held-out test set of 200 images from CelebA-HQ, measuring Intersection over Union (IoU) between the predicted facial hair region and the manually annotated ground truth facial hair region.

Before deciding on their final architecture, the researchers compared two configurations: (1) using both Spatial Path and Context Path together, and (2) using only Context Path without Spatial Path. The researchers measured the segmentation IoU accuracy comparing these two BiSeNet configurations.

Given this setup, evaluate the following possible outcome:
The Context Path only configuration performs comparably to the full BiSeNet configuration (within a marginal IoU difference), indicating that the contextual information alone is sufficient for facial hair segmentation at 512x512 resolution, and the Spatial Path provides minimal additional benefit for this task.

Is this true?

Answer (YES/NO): YES